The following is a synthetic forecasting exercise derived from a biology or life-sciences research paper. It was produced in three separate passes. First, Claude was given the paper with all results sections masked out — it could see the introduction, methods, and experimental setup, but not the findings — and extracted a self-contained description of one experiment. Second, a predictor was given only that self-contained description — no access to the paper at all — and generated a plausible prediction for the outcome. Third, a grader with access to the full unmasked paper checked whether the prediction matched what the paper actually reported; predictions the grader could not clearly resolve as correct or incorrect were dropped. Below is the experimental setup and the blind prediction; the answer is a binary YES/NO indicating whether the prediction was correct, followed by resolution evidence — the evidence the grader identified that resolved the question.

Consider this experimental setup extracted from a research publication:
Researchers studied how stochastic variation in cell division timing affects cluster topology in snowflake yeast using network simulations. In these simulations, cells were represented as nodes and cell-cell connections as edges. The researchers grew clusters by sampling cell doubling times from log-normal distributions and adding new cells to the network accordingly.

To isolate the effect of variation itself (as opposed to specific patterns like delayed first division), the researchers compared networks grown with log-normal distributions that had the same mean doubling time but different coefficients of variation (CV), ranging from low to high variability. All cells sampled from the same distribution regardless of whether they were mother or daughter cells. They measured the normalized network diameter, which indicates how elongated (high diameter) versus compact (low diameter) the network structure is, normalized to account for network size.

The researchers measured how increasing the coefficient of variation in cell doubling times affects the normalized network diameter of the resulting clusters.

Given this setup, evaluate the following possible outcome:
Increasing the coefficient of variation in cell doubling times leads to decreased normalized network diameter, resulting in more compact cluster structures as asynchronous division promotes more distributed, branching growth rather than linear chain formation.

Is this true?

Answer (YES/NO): NO